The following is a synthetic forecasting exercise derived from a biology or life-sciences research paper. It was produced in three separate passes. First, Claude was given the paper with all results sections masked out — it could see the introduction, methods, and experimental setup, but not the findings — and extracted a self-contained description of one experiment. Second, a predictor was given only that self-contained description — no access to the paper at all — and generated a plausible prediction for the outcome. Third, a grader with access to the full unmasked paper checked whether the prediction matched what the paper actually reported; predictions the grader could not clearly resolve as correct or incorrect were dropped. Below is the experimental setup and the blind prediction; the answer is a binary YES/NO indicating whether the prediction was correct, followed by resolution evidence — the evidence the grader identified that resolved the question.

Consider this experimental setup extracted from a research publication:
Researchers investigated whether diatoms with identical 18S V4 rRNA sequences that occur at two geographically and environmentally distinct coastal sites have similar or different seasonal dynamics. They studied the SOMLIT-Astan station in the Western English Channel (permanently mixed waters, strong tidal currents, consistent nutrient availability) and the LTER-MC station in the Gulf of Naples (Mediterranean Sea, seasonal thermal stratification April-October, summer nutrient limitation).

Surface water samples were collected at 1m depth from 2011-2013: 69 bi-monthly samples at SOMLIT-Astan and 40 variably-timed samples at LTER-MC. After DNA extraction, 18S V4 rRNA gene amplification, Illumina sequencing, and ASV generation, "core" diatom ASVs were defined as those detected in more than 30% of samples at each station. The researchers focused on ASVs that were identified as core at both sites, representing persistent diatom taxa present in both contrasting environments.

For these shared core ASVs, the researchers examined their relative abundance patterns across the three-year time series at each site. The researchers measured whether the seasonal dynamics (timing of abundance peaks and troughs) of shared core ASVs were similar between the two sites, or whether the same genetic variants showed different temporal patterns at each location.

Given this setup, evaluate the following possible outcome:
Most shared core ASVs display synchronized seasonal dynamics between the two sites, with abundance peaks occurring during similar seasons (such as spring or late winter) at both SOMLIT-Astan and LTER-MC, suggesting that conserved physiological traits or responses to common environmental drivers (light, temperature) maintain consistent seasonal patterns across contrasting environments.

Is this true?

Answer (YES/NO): YES